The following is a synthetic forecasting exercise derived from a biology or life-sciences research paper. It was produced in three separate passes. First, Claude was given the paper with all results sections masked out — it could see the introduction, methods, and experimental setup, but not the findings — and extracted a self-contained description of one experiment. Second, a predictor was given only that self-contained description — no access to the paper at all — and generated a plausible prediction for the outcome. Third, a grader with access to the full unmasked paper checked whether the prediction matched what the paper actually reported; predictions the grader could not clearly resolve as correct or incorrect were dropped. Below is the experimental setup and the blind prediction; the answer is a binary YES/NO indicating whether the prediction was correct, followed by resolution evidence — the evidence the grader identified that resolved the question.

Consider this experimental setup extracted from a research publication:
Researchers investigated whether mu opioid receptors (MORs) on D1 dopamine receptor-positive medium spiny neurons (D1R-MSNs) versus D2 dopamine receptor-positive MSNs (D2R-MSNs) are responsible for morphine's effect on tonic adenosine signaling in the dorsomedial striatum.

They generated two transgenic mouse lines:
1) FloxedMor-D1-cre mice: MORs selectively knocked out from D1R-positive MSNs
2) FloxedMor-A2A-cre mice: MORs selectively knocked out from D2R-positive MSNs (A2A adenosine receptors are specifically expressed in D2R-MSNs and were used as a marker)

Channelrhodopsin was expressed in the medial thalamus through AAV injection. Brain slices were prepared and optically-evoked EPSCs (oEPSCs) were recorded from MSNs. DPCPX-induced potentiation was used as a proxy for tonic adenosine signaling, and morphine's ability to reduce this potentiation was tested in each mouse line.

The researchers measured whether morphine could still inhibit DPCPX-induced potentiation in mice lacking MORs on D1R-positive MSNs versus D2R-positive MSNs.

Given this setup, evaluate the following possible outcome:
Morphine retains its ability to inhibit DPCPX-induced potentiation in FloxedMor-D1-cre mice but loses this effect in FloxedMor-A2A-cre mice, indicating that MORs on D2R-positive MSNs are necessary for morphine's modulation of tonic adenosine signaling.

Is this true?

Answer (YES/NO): NO